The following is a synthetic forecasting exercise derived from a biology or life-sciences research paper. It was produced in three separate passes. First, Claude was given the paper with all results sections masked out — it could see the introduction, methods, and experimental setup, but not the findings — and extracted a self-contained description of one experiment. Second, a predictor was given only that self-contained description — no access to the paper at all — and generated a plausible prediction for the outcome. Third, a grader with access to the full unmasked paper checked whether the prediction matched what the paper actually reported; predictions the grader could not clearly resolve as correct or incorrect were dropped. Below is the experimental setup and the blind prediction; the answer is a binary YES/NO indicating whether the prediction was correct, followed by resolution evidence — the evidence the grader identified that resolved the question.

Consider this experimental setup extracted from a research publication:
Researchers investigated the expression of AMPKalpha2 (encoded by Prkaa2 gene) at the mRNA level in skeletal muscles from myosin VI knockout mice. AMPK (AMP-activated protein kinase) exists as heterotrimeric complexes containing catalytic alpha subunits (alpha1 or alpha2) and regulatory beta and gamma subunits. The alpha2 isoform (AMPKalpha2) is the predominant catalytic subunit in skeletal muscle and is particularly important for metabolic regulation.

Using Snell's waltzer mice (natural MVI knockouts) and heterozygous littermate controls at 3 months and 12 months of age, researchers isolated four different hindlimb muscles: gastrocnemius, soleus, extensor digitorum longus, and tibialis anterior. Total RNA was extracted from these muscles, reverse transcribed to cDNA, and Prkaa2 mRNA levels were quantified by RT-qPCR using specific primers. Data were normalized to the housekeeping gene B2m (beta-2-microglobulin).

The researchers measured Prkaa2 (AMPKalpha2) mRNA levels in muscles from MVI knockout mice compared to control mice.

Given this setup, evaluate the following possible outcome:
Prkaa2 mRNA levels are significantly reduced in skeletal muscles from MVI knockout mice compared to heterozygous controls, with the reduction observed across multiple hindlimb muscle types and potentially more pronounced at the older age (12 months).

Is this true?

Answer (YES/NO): NO